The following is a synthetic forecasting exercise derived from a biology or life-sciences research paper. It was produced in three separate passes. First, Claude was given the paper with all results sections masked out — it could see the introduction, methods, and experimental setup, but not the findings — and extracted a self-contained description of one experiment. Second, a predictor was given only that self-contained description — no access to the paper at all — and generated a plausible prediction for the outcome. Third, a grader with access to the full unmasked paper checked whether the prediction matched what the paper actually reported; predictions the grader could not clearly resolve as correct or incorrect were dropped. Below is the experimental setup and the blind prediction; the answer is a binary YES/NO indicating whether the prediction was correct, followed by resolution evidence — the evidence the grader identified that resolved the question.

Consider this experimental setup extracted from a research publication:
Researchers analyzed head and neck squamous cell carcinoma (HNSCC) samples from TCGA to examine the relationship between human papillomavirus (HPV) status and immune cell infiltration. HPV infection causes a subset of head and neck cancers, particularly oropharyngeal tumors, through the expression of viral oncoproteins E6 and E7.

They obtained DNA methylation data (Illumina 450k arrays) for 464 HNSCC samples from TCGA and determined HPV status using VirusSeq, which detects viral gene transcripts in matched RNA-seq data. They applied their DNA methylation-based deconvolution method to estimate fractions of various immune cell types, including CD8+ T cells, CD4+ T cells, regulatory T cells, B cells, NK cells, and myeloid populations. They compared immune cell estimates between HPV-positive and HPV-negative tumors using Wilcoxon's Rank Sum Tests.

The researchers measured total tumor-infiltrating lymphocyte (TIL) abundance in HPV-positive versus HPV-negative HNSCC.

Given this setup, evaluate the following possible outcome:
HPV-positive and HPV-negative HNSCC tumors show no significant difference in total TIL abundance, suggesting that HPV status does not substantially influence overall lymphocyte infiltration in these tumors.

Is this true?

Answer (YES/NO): NO